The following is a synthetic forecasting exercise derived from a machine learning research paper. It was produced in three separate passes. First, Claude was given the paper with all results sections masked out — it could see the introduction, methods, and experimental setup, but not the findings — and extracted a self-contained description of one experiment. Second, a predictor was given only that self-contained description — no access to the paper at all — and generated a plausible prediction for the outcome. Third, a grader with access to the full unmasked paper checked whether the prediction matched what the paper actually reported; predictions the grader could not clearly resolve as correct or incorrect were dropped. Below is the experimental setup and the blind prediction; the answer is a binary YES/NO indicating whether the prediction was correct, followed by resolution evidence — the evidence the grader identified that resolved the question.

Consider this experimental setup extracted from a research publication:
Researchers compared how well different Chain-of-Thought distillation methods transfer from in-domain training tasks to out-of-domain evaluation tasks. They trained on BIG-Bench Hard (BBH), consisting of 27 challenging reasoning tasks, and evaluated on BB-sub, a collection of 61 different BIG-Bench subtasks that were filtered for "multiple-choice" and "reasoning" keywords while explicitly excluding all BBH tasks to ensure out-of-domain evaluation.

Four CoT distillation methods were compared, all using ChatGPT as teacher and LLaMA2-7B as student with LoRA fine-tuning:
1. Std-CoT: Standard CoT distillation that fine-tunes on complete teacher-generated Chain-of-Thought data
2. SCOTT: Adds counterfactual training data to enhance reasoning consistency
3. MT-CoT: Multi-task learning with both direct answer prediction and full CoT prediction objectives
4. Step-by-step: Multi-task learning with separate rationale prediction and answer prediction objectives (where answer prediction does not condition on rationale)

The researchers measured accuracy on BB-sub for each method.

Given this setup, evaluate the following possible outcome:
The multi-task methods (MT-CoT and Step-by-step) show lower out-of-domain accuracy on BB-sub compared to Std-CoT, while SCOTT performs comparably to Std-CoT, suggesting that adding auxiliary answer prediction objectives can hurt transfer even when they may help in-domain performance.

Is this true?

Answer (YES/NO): NO